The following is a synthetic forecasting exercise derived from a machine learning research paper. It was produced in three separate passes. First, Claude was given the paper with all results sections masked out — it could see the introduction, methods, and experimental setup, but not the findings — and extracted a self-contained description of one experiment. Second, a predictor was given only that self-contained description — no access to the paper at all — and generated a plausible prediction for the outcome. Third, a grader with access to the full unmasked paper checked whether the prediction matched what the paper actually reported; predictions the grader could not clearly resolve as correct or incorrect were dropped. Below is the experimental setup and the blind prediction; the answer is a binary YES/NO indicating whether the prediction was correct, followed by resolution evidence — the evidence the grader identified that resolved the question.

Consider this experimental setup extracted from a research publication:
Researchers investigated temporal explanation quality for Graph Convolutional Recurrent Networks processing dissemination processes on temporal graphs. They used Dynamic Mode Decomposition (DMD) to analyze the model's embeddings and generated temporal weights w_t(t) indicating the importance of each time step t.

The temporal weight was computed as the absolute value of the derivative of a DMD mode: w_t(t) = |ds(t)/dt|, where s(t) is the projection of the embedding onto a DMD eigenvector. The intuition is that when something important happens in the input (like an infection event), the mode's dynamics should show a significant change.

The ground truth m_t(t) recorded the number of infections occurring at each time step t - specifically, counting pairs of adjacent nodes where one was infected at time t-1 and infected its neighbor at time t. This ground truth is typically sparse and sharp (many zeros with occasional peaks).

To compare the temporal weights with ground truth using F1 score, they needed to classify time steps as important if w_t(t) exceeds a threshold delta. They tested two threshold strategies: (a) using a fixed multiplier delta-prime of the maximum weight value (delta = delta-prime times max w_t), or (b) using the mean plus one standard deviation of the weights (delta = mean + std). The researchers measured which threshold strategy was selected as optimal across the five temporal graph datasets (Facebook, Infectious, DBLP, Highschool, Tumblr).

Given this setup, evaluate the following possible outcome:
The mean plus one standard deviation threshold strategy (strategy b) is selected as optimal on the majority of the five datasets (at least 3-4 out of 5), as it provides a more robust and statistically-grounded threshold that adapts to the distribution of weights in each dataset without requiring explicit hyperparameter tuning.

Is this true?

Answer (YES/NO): NO